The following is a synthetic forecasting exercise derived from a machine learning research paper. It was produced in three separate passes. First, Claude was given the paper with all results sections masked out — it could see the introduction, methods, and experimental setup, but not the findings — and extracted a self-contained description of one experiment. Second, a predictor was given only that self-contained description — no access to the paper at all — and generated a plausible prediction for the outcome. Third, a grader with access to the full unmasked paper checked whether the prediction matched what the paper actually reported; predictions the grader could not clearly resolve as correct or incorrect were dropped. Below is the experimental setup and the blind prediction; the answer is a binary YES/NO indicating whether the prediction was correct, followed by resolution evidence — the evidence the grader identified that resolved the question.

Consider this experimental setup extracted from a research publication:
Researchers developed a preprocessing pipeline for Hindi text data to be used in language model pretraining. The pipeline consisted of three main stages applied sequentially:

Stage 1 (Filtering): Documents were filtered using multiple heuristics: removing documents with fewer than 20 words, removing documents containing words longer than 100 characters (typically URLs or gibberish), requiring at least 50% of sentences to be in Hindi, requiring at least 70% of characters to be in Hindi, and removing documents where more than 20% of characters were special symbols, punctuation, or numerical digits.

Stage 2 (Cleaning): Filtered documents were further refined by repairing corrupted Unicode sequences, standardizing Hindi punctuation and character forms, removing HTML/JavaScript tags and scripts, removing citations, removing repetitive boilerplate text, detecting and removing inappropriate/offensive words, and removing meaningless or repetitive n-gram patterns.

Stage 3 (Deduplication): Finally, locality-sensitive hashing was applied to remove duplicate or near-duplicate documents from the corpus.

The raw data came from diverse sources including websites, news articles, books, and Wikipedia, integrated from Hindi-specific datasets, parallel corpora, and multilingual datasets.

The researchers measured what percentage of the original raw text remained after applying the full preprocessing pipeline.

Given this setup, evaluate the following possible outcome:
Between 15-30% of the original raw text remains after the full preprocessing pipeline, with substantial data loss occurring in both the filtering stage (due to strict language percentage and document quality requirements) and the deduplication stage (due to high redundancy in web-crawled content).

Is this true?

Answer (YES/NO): NO